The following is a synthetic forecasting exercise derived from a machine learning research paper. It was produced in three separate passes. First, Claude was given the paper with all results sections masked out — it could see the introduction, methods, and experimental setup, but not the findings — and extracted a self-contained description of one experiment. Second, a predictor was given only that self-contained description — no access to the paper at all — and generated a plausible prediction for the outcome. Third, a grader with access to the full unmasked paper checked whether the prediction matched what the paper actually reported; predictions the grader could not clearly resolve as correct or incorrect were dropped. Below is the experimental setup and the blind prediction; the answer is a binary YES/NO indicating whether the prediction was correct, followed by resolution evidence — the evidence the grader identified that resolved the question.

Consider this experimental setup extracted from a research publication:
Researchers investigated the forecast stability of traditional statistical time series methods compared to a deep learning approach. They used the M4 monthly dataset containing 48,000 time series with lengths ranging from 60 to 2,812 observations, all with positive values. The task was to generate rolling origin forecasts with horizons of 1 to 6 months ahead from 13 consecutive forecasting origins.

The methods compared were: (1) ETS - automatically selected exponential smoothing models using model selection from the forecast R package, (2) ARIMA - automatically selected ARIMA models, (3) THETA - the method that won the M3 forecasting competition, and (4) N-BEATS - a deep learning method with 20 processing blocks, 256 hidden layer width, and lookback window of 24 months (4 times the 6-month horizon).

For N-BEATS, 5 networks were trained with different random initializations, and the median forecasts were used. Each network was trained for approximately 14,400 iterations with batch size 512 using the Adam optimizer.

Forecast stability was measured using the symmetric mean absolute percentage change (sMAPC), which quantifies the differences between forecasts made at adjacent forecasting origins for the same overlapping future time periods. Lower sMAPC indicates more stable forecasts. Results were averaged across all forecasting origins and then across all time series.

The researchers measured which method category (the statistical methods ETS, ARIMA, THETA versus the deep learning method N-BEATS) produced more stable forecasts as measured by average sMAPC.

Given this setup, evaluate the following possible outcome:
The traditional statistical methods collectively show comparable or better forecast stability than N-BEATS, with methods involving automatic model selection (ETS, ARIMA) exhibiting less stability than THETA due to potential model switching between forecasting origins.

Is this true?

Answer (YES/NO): NO